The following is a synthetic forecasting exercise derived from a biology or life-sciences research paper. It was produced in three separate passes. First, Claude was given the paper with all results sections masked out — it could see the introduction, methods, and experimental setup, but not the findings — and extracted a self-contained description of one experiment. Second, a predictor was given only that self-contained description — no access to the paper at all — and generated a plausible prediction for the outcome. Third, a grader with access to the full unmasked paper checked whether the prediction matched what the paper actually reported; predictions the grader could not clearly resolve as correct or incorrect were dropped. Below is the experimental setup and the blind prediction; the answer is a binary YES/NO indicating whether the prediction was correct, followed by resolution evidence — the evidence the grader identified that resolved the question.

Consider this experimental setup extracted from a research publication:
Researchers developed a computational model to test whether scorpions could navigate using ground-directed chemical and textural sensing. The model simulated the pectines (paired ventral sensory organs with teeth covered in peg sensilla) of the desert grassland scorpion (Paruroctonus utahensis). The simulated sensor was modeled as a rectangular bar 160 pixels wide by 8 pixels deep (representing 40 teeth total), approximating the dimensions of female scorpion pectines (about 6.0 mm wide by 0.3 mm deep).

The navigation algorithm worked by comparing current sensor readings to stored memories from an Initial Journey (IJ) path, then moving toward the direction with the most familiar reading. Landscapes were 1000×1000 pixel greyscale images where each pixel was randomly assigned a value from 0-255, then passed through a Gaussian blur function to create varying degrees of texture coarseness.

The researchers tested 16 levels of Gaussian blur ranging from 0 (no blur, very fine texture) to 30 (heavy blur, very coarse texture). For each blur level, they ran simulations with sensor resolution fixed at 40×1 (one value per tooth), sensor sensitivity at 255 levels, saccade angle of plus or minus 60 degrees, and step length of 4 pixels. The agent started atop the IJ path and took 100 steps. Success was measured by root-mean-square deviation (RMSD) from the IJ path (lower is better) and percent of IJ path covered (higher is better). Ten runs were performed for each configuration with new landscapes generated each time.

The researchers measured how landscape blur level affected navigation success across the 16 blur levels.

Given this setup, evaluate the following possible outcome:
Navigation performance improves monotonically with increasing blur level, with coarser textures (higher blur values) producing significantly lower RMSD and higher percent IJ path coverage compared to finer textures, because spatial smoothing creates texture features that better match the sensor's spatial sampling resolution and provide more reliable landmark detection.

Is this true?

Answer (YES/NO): NO